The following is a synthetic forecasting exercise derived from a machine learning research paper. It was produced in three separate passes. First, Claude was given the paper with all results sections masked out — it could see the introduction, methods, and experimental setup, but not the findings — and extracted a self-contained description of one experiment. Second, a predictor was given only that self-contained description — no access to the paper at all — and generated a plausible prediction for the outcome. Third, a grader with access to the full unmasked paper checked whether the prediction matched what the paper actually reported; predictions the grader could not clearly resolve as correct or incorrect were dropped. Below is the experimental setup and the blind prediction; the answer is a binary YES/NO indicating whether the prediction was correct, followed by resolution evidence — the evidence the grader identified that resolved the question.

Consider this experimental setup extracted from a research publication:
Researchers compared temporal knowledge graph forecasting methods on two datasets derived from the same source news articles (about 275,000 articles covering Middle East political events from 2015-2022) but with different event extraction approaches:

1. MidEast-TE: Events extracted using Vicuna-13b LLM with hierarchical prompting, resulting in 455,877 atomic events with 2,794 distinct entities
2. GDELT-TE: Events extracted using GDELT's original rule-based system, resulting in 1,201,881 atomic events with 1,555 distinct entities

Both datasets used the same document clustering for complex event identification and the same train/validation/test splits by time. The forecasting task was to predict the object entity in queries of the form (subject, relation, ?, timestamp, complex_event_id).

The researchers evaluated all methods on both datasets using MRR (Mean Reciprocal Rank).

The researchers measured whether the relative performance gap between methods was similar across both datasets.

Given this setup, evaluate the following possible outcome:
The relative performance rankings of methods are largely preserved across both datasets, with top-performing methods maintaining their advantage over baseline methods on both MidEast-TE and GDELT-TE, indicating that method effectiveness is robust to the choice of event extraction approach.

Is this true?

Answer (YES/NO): YES